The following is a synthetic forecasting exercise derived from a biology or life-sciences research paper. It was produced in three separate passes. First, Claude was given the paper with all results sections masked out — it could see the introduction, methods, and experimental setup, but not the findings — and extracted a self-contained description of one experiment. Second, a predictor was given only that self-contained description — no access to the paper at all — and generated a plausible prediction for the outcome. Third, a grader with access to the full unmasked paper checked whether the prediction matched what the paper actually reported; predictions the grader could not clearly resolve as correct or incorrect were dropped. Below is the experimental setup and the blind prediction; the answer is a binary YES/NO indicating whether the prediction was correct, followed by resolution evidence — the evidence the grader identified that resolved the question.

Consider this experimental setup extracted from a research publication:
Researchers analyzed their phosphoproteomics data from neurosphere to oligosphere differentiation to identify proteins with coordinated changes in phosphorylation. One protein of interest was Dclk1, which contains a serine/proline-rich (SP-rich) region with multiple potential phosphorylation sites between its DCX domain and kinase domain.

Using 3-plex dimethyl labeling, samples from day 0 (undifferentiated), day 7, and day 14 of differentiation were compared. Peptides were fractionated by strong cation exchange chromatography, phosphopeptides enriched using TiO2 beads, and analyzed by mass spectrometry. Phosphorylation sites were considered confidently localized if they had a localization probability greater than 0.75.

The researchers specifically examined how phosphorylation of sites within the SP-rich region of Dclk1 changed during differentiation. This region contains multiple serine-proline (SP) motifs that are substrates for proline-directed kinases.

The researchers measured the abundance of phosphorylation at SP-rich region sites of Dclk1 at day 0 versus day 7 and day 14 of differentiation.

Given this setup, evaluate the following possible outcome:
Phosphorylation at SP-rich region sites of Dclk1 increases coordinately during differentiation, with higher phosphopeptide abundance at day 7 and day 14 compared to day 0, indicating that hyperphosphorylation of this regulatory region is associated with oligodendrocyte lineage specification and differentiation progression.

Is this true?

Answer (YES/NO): YES